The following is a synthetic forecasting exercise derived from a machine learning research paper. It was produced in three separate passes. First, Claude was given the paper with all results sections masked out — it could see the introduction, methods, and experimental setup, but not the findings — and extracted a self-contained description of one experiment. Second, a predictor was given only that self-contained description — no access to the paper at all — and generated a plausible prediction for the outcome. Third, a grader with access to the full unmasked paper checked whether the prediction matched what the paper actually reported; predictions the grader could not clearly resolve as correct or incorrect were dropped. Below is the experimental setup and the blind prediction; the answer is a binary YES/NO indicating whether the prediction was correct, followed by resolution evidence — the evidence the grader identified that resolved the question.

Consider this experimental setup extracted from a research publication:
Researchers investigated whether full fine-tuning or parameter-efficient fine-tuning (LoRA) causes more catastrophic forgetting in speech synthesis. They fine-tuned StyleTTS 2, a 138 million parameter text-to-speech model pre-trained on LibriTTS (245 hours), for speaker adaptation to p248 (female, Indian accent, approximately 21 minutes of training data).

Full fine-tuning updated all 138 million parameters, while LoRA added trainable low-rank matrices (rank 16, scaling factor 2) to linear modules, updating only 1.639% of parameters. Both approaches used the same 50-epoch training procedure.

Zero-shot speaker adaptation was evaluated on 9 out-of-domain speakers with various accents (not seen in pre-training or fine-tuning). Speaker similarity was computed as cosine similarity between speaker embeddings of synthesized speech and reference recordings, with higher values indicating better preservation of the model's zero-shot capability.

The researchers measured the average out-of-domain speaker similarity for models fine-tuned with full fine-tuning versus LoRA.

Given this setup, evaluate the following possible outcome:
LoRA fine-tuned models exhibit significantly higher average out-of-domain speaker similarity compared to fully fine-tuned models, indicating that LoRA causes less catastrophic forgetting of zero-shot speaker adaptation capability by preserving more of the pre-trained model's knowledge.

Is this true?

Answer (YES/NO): NO